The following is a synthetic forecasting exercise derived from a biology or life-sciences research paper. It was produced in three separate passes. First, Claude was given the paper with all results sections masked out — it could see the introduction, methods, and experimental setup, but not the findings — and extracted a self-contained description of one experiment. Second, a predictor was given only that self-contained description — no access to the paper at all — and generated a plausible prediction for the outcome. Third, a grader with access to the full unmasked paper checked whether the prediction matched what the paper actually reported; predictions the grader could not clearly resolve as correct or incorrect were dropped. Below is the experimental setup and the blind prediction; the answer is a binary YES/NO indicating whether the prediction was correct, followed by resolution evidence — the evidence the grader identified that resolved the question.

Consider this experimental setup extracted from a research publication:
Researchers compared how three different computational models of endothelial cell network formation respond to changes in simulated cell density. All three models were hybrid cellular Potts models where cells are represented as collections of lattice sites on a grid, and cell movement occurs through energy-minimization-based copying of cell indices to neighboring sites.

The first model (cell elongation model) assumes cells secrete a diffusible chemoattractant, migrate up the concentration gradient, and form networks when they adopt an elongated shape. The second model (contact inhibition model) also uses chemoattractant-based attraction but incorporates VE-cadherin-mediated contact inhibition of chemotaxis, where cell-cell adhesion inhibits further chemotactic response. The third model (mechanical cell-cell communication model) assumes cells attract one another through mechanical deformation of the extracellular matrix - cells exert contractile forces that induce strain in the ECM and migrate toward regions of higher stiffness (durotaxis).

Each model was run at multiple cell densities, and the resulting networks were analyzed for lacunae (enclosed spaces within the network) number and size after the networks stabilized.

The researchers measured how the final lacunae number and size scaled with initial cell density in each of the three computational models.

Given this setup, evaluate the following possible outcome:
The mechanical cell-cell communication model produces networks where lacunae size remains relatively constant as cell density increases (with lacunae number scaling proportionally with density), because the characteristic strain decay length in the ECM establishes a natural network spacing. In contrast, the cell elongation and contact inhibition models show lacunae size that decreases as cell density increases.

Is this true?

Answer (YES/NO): NO